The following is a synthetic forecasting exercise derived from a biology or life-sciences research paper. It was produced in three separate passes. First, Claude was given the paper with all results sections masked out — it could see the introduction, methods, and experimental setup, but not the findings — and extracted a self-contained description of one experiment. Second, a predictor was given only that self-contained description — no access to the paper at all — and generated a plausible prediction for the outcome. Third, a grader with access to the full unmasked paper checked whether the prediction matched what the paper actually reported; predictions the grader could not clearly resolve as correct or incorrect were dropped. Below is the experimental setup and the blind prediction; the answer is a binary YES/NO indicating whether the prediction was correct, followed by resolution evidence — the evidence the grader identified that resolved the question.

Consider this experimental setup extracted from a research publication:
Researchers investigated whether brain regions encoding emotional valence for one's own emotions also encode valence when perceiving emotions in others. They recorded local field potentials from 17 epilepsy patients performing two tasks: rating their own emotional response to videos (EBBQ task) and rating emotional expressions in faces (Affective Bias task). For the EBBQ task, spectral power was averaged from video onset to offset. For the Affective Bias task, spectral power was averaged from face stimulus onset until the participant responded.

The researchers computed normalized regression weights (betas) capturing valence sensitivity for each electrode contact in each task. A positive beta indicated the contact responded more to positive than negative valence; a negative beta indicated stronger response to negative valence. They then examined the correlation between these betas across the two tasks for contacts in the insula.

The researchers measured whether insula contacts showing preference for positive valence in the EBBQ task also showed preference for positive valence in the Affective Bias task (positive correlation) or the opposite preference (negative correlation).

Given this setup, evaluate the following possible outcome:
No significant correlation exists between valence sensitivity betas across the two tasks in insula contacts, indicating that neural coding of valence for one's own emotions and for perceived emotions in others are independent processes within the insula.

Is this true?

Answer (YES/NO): NO